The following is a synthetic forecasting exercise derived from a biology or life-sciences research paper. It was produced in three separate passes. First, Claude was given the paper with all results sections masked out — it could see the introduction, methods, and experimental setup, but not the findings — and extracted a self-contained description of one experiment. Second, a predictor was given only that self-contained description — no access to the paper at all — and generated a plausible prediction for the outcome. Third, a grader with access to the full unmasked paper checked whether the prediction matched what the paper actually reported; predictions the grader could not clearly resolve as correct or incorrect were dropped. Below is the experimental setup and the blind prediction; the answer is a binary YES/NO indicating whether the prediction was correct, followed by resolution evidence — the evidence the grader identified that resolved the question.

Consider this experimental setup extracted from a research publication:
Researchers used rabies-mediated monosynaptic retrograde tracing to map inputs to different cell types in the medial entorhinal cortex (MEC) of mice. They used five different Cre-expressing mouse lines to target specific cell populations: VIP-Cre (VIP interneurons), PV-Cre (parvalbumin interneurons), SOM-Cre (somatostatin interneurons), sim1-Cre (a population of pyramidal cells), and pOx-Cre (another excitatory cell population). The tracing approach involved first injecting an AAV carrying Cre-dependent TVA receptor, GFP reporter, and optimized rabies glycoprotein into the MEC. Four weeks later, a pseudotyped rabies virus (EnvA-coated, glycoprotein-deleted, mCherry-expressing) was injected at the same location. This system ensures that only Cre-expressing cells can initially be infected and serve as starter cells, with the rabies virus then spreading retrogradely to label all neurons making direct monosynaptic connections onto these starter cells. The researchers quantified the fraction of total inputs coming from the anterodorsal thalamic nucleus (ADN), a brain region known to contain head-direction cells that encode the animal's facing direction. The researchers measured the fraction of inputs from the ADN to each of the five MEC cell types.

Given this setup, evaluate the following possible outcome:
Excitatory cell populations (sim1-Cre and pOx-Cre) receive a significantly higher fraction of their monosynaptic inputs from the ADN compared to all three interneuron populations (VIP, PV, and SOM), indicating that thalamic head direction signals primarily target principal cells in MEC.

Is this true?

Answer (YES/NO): NO